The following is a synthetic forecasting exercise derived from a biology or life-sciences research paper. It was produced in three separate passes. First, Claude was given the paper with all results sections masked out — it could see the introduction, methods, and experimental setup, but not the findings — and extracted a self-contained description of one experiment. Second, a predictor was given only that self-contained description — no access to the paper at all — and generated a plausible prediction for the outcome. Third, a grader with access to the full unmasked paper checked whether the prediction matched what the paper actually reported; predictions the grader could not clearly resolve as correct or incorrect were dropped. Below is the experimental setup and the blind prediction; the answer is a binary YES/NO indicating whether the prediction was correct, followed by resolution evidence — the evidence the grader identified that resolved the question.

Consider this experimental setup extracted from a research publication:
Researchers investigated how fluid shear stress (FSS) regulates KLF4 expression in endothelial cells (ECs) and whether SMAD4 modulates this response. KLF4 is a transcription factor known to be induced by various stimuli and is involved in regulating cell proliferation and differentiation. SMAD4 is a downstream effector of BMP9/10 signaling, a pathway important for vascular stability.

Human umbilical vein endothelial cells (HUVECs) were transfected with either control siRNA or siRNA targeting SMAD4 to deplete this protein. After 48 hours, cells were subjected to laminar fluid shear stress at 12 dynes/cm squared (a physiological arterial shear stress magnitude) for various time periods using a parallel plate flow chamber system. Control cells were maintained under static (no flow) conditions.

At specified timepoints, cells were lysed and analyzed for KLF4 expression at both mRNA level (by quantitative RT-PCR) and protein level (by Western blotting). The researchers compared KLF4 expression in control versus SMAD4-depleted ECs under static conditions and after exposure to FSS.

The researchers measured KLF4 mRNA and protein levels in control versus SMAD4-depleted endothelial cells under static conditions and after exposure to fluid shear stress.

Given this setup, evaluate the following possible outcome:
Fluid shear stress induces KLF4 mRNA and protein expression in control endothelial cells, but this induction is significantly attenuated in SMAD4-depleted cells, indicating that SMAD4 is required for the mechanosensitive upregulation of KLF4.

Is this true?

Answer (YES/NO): NO